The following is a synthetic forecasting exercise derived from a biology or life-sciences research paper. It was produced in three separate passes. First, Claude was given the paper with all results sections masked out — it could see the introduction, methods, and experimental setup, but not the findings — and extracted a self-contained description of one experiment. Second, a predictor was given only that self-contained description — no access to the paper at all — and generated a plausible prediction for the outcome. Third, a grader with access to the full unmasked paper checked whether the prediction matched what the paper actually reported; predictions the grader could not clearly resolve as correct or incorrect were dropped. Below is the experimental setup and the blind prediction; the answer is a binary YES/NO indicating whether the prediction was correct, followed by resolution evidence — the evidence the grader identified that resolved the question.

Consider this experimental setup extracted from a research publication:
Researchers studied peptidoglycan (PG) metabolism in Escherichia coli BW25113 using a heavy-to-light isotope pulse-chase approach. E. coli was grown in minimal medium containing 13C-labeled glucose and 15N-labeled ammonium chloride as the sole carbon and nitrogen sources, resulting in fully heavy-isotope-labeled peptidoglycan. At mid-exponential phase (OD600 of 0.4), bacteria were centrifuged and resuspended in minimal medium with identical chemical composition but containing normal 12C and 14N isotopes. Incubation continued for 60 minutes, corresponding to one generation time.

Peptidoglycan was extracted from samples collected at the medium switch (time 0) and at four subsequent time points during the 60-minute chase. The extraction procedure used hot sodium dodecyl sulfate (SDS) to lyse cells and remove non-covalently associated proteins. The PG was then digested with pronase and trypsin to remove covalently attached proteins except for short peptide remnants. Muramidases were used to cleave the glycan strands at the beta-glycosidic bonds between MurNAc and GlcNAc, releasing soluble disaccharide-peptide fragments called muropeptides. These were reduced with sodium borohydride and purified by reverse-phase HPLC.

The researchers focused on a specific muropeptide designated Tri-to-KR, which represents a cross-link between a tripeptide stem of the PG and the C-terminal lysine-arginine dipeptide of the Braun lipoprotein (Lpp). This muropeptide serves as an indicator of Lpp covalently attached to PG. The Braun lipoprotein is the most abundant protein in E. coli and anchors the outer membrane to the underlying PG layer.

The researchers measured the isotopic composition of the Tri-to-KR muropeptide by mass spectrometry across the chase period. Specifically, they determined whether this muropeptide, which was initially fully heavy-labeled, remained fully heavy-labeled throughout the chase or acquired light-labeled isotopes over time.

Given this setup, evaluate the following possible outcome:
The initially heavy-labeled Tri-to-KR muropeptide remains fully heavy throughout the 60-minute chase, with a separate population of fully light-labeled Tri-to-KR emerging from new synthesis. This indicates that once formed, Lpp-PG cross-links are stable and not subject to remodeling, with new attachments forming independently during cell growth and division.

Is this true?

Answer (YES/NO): NO